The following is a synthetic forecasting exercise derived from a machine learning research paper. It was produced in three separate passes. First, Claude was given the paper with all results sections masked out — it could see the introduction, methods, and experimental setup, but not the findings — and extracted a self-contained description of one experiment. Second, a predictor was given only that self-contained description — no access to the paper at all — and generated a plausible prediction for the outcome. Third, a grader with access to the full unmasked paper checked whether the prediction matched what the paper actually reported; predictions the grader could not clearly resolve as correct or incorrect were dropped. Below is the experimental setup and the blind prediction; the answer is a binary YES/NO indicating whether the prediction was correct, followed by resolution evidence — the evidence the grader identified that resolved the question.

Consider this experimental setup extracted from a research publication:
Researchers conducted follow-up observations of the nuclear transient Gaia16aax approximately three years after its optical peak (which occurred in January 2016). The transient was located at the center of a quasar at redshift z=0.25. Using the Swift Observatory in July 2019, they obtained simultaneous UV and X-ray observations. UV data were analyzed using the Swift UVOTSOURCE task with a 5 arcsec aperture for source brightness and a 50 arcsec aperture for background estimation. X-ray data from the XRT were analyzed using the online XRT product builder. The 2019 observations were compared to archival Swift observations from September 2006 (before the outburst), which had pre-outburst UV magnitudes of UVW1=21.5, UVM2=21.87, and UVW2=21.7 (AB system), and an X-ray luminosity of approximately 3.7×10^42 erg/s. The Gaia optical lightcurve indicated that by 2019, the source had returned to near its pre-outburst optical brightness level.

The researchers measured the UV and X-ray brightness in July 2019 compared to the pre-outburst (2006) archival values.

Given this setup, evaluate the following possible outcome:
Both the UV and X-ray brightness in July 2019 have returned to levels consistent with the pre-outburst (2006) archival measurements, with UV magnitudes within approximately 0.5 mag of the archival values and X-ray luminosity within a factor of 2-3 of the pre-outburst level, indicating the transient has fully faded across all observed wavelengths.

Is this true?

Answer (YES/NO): NO